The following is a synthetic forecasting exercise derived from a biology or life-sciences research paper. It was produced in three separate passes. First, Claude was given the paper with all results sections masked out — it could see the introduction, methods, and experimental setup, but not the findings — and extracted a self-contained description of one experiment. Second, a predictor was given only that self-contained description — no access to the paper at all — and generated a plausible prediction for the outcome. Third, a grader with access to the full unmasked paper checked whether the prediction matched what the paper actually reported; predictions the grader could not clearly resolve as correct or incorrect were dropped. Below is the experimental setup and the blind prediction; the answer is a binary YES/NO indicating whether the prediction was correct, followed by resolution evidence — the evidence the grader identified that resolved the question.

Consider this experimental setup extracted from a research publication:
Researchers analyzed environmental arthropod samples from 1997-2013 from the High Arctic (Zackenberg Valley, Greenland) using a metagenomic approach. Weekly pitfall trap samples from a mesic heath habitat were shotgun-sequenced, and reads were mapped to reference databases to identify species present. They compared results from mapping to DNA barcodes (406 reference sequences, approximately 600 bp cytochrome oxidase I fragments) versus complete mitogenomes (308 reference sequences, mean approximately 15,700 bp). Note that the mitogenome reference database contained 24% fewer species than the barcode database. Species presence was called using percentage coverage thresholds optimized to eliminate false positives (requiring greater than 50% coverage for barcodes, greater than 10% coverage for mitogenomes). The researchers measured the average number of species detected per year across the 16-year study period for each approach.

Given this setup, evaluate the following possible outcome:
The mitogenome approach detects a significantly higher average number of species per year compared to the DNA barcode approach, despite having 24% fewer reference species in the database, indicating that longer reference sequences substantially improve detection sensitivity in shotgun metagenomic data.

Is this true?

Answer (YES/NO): YES